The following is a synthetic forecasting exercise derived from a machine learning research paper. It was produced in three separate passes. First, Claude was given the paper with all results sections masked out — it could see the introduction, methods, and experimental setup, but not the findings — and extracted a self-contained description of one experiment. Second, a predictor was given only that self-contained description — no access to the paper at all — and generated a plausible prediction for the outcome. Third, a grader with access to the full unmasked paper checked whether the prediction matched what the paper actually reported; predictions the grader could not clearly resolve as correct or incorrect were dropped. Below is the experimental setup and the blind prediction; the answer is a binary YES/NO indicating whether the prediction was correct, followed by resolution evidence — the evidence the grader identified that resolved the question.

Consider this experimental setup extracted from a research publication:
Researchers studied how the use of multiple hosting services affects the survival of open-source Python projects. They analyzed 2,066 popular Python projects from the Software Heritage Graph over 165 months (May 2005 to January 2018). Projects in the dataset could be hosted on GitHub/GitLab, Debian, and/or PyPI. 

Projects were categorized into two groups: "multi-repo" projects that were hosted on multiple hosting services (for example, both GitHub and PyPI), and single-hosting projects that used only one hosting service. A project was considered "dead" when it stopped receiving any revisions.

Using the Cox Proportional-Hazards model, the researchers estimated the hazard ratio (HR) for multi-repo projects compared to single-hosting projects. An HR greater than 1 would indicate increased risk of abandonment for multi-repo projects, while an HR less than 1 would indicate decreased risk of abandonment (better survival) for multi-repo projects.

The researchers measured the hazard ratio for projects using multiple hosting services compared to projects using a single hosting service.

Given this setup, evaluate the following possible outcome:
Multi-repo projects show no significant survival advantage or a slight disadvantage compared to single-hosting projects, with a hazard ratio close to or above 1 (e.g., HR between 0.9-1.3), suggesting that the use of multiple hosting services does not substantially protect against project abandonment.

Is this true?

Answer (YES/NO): NO